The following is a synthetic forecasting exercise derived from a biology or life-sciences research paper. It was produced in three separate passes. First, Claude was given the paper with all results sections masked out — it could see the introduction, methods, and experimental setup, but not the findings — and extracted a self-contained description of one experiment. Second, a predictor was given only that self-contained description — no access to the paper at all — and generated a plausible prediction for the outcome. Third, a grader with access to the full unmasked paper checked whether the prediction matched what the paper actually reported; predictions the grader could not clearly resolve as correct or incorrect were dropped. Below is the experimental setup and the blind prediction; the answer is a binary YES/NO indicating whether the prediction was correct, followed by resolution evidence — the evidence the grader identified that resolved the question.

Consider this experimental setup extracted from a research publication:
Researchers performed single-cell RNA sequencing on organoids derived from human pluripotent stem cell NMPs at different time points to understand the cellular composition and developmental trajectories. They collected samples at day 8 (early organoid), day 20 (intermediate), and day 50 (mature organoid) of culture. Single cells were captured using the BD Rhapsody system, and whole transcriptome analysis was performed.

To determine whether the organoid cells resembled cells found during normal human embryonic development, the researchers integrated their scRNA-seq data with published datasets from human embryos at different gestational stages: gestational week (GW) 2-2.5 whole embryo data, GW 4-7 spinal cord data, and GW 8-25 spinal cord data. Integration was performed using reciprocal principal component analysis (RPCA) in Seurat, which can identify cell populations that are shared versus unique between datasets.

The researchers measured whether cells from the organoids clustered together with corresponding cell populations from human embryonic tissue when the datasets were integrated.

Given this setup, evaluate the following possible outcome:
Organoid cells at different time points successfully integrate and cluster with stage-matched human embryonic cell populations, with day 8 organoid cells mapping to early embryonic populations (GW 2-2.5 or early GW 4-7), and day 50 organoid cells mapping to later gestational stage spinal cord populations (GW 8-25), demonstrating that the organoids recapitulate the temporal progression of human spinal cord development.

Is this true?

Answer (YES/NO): NO